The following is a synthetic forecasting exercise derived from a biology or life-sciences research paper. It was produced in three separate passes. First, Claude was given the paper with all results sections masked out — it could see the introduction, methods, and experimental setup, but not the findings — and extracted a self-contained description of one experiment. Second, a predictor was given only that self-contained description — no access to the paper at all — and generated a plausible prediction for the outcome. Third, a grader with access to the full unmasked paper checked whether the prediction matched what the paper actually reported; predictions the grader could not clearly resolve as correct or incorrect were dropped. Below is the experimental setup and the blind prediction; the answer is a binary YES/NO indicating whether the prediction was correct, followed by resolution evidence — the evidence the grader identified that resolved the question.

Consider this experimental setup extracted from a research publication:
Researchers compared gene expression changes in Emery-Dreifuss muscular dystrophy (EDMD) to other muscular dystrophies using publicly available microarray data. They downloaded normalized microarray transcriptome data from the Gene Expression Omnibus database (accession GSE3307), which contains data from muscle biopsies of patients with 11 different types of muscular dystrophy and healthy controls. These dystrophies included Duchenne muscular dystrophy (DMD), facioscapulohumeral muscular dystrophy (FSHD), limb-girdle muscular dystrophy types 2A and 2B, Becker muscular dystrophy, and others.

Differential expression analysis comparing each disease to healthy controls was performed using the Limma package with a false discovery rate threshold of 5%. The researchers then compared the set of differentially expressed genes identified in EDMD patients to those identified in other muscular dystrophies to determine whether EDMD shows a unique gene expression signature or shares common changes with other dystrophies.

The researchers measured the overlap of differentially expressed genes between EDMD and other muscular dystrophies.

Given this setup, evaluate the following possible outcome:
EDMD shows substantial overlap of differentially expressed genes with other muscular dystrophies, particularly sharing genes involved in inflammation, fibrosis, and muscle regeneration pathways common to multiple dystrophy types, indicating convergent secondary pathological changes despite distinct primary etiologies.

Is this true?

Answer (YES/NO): NO